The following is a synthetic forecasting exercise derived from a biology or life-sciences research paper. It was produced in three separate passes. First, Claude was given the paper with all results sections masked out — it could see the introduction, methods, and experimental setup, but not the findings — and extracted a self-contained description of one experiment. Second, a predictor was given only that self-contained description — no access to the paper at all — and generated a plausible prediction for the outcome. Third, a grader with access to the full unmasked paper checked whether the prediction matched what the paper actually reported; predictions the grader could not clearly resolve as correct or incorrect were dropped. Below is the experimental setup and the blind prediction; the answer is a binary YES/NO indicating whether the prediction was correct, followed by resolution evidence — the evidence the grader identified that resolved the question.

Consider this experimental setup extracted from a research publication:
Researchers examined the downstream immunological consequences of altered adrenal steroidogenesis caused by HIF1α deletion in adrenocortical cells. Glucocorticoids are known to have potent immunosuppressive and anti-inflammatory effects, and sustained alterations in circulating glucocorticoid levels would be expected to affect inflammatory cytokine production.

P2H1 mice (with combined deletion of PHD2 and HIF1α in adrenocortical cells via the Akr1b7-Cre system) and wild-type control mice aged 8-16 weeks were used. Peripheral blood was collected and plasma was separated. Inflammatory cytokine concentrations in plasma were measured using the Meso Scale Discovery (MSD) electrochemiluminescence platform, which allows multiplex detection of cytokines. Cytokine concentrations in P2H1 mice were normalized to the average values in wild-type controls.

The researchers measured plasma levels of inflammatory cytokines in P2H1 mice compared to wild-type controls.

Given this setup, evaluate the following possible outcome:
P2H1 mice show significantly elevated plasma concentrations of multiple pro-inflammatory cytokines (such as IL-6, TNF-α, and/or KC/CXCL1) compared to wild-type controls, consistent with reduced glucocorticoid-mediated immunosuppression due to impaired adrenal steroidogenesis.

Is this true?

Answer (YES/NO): NO